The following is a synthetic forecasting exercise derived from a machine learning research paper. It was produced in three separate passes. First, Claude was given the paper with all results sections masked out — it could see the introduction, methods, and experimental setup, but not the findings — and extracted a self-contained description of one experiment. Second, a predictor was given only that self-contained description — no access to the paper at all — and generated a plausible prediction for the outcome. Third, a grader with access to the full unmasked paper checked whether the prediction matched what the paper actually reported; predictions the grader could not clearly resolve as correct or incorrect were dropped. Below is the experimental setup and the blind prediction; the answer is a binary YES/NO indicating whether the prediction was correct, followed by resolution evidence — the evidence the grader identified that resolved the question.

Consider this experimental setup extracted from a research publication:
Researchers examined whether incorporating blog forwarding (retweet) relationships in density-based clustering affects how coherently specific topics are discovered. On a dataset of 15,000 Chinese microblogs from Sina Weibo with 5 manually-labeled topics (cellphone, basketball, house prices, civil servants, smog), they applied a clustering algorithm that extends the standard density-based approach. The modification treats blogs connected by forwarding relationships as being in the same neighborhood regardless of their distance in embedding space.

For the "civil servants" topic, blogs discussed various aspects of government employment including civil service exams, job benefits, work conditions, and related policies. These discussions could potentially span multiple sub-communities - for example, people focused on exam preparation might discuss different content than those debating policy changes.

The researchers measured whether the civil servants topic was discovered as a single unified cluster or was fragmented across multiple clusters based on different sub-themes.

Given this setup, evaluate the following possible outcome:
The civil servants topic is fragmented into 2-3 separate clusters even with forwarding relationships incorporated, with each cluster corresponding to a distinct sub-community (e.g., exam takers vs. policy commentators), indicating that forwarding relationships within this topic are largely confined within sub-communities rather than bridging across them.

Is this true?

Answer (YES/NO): NO